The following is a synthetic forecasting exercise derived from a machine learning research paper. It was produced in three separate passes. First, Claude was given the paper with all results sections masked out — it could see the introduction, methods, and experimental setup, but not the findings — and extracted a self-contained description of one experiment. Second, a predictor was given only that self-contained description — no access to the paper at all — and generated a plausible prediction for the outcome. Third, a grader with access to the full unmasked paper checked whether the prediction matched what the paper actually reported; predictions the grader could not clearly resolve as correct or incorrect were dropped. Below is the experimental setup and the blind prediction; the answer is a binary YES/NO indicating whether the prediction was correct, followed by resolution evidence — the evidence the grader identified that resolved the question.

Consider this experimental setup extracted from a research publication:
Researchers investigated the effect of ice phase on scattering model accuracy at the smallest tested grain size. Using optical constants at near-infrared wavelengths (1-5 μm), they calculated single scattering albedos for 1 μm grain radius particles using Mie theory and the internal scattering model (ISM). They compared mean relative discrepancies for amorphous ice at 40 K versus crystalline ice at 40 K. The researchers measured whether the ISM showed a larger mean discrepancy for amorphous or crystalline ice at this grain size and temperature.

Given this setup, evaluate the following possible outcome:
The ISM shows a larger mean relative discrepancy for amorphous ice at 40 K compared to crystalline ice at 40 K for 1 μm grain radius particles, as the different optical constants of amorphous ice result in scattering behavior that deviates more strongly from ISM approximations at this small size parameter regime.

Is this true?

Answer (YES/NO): YES